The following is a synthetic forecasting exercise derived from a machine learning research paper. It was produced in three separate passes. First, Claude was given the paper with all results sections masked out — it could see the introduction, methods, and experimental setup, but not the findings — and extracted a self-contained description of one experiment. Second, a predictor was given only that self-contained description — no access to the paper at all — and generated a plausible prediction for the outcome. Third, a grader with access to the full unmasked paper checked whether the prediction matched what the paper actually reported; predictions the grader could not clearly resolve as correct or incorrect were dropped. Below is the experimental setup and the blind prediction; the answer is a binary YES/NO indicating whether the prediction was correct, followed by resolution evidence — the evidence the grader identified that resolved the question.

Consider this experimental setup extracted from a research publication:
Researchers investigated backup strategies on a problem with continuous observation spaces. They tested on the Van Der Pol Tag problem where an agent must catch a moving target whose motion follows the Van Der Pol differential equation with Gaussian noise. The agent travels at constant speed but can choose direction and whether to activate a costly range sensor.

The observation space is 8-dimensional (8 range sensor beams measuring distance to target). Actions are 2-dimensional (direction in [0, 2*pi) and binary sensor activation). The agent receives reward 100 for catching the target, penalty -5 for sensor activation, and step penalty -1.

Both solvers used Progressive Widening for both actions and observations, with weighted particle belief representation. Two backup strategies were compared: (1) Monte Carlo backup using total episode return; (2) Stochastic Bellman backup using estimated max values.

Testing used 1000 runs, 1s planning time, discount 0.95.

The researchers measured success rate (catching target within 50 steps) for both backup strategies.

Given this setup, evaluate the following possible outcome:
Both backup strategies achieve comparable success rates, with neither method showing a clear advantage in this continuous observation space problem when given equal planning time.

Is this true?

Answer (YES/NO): NO